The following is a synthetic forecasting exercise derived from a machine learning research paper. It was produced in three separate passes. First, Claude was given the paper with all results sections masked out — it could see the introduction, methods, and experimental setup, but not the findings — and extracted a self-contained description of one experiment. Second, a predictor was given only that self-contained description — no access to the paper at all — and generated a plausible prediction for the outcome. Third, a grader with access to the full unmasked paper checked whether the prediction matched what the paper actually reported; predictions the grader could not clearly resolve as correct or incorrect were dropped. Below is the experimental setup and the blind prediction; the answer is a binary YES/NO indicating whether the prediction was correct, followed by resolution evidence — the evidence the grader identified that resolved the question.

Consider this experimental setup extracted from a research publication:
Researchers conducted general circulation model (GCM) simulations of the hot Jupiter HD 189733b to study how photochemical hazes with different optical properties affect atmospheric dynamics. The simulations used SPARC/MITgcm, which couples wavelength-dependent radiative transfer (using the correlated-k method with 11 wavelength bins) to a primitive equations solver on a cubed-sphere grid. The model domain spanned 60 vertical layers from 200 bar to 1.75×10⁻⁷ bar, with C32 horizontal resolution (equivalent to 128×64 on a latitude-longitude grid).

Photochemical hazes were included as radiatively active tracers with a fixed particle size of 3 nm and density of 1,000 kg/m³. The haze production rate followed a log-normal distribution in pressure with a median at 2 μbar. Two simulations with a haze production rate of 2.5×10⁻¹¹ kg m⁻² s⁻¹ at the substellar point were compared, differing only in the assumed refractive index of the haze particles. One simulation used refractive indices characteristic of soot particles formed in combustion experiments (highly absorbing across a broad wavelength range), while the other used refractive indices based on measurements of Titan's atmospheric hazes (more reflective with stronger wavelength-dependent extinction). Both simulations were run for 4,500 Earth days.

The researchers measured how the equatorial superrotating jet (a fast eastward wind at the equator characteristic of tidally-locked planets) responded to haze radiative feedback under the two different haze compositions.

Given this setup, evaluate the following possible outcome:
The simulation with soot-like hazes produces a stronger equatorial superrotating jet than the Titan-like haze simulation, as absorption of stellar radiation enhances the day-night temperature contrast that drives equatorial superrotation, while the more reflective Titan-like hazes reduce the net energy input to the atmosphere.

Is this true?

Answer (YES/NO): NO